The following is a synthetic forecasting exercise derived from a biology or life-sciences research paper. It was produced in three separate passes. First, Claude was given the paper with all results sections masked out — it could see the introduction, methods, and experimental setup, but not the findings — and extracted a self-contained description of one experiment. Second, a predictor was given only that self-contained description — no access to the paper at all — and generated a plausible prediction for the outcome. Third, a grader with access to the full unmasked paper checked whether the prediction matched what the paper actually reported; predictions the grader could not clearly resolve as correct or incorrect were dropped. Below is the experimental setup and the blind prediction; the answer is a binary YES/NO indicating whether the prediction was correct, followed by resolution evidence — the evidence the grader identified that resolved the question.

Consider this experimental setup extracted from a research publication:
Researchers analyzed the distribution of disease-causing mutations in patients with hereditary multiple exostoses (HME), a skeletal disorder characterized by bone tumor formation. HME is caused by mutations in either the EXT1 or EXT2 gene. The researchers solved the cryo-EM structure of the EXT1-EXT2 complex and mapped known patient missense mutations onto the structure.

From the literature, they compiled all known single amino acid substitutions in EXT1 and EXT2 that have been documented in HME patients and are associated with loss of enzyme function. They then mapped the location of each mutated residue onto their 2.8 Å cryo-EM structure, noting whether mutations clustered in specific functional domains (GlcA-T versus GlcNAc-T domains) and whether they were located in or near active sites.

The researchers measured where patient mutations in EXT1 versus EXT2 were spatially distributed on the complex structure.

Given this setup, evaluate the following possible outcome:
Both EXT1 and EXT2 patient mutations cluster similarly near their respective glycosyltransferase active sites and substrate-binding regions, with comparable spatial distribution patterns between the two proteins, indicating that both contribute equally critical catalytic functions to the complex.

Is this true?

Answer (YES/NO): NO